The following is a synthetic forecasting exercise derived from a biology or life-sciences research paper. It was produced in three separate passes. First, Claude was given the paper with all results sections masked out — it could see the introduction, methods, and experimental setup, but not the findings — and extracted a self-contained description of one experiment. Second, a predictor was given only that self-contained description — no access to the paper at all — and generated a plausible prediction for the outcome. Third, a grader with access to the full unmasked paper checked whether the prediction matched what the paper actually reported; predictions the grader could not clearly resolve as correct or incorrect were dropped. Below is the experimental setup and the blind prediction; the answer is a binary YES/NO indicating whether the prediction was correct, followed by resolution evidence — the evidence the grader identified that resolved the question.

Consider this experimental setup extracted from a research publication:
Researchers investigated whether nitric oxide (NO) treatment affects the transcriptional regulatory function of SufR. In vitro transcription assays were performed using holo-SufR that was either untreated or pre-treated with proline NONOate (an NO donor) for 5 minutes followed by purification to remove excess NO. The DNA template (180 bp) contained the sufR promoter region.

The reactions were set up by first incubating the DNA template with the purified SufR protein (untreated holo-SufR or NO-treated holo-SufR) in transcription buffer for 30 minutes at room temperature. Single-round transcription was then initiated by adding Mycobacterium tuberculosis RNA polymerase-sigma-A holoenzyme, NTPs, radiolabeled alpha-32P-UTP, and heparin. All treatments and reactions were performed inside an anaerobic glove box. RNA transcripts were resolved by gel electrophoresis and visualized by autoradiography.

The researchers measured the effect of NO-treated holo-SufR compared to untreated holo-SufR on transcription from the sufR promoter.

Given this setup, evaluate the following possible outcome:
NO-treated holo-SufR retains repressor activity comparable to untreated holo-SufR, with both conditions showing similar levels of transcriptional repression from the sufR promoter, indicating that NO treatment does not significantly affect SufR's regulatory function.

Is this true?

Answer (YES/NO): NO